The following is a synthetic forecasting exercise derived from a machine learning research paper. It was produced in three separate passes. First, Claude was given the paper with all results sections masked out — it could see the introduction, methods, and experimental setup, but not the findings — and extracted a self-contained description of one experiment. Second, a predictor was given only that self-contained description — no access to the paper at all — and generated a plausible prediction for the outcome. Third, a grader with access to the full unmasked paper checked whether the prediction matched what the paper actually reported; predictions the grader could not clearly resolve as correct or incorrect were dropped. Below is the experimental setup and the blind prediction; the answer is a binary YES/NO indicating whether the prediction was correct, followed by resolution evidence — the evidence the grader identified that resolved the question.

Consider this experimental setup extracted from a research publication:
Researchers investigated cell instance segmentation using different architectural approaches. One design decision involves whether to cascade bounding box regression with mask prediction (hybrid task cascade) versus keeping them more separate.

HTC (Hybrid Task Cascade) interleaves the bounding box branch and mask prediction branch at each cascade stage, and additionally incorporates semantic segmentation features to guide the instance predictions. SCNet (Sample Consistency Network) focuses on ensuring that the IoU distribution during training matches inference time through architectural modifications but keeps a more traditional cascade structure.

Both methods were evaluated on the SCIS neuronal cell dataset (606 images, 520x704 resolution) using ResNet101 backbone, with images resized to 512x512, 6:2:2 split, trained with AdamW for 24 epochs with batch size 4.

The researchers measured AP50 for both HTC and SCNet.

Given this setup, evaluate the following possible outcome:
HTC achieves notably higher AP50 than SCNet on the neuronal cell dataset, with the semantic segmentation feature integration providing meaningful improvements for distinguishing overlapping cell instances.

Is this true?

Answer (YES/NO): NO